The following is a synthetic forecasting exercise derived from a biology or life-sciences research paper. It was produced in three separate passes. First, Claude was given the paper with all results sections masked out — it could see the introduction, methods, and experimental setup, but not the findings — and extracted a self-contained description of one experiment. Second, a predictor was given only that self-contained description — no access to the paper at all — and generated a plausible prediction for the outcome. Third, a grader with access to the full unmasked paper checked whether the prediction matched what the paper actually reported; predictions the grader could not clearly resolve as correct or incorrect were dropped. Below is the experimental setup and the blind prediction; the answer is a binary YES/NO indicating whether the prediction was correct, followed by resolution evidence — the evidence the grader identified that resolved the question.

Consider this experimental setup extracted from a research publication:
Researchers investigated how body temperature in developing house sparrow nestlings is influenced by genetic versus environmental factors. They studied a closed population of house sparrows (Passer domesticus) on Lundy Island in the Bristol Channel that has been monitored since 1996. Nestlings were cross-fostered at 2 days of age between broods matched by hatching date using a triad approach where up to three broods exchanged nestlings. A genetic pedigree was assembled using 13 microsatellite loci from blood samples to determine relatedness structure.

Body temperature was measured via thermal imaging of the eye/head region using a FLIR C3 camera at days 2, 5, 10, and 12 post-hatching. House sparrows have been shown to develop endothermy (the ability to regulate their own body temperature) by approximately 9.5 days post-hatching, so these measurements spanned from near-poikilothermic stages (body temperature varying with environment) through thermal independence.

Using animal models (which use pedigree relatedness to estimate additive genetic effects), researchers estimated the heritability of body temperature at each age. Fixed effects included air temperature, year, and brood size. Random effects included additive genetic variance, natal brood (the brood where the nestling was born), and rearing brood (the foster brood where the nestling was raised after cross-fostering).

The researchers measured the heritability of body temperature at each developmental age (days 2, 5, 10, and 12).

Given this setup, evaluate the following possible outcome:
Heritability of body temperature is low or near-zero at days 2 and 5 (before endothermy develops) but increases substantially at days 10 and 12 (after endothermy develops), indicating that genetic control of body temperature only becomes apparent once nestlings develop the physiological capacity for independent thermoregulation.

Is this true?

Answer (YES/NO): NO